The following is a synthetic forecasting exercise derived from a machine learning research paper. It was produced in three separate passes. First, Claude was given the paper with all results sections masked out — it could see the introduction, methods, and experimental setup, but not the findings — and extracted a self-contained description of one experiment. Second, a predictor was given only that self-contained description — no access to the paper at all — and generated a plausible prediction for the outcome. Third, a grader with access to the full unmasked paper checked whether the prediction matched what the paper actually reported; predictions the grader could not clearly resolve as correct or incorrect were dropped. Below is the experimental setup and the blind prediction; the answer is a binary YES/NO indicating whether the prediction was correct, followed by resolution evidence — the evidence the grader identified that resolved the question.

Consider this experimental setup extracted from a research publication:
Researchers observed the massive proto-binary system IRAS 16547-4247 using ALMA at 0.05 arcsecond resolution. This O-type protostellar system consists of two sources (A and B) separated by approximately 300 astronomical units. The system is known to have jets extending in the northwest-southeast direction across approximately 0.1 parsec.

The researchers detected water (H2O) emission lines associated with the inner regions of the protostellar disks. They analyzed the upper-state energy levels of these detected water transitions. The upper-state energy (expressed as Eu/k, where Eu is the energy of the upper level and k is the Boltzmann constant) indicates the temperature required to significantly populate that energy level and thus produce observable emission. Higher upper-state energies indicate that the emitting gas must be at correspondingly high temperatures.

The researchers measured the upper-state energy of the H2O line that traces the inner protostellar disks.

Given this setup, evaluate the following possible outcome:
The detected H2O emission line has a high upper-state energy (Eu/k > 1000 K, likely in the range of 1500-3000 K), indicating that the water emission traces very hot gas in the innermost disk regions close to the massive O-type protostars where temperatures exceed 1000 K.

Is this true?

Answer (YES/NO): NO